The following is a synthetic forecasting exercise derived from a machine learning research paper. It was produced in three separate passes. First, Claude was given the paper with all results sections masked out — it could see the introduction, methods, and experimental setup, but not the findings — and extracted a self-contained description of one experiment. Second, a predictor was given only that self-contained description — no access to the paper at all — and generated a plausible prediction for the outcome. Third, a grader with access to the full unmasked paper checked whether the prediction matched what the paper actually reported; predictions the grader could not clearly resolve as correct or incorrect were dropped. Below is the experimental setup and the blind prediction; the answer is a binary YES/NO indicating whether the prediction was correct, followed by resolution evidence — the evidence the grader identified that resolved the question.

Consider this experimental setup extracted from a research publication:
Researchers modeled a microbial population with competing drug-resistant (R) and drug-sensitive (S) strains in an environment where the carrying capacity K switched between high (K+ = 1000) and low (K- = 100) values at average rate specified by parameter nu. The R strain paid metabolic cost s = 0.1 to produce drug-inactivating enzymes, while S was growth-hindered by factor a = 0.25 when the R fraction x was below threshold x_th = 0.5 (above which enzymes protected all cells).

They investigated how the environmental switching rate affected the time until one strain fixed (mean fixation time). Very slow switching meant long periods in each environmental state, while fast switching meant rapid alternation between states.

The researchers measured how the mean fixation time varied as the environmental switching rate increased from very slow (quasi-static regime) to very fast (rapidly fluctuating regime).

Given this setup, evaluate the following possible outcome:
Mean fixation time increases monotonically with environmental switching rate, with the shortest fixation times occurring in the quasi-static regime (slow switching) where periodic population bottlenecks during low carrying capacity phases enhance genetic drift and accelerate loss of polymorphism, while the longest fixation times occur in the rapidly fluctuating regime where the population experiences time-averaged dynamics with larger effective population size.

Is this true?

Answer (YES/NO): NO